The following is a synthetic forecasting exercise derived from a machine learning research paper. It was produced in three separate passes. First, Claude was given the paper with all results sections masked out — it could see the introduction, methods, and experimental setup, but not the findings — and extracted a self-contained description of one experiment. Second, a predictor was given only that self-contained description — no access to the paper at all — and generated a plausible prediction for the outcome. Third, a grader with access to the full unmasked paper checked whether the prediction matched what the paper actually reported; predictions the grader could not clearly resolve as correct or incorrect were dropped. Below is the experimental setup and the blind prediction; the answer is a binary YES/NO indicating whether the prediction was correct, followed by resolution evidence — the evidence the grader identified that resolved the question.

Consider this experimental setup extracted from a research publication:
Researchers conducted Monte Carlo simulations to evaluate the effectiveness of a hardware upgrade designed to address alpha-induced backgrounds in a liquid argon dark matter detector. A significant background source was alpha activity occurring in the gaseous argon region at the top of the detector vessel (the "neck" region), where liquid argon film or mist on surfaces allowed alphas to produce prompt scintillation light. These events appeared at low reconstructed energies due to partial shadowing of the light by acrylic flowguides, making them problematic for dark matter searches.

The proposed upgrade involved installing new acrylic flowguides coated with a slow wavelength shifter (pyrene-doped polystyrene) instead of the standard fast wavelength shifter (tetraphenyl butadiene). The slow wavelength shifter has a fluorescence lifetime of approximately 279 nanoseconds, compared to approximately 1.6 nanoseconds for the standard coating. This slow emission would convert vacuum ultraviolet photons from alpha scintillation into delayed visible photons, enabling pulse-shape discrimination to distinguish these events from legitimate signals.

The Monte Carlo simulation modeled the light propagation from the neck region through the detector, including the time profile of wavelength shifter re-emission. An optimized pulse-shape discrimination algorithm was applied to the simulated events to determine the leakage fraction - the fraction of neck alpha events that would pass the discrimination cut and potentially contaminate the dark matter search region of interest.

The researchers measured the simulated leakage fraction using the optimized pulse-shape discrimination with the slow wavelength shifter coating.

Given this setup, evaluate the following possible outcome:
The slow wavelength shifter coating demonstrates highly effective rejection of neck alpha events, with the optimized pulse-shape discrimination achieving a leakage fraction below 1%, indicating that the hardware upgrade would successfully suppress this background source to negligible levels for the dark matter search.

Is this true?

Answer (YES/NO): YES